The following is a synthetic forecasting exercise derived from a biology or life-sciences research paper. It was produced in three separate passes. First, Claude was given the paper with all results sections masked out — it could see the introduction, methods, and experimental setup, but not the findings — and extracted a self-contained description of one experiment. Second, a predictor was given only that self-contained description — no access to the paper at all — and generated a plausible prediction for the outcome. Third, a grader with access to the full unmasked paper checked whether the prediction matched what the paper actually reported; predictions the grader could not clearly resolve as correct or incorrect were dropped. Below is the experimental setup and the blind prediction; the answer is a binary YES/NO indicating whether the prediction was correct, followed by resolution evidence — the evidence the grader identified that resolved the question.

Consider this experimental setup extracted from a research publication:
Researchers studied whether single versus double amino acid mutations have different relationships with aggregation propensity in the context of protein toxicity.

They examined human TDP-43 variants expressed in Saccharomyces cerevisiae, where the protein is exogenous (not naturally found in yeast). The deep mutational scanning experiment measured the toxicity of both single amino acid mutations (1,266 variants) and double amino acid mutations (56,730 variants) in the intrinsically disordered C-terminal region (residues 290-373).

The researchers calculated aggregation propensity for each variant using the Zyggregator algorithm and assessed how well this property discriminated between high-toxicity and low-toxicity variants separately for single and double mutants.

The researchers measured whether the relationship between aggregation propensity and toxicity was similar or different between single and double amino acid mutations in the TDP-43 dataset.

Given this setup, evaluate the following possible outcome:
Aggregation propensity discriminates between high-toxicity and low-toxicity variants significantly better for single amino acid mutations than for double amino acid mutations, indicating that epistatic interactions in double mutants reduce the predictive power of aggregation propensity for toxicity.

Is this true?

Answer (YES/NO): NO